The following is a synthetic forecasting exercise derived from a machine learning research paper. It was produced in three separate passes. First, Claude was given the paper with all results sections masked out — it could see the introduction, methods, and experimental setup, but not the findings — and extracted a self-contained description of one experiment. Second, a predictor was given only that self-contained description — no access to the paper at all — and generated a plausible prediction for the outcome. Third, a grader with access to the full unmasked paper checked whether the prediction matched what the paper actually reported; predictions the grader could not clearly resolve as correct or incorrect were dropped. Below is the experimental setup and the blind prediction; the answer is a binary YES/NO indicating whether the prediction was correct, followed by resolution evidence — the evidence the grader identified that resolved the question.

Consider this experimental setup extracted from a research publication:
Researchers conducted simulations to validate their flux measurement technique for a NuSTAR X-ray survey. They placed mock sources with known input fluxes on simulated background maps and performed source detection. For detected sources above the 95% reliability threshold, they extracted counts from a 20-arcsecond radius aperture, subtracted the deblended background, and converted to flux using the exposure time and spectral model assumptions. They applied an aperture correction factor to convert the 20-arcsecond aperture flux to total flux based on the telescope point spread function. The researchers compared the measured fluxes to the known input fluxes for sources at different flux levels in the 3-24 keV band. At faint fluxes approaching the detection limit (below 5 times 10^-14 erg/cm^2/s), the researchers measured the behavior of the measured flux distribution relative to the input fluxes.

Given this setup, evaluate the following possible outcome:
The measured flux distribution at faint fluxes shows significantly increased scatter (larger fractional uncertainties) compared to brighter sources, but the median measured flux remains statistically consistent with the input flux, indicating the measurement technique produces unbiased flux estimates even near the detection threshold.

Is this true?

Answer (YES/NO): NO